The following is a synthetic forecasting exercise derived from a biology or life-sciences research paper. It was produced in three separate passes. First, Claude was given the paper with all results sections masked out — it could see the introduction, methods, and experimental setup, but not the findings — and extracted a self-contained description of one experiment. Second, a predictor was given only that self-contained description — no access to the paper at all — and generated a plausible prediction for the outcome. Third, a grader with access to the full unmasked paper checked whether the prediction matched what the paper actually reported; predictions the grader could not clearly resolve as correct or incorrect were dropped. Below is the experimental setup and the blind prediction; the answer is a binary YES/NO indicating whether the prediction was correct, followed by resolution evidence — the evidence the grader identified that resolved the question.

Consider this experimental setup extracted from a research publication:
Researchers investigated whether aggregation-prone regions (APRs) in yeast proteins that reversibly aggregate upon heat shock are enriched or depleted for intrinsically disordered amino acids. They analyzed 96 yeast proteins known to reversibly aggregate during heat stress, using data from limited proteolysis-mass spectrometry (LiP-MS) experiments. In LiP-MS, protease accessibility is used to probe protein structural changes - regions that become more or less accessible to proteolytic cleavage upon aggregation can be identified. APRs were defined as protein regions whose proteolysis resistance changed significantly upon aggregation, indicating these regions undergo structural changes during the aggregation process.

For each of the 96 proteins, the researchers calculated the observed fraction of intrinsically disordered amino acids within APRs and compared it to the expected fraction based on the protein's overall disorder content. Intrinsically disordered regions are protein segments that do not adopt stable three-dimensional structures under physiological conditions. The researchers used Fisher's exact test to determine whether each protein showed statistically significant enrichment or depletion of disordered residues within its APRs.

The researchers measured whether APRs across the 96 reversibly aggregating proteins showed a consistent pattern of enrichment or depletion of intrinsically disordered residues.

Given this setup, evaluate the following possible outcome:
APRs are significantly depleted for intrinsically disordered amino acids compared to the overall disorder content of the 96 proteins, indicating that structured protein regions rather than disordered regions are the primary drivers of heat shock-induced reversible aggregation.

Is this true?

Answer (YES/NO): NO